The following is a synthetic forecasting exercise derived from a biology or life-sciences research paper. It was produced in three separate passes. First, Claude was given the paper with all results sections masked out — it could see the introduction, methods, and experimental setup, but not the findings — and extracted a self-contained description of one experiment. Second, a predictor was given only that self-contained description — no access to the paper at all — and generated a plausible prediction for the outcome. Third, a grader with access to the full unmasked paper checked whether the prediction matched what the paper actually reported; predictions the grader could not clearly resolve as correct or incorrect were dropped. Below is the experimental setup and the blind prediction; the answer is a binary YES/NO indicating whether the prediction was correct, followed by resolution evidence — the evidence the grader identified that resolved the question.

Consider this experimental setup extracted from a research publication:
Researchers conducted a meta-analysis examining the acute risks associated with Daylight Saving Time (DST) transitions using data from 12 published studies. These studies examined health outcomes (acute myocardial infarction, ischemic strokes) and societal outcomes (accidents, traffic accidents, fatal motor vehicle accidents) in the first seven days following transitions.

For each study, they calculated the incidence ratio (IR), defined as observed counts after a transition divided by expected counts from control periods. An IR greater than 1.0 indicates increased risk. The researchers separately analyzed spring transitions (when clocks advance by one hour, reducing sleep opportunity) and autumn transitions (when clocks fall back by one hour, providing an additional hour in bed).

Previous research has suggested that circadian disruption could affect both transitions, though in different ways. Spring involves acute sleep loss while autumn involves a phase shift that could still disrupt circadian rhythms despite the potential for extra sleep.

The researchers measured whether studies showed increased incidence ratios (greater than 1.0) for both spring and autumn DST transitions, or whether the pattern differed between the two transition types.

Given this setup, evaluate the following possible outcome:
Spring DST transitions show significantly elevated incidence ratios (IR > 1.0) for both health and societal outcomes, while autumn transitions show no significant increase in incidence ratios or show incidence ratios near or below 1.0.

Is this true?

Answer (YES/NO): YES